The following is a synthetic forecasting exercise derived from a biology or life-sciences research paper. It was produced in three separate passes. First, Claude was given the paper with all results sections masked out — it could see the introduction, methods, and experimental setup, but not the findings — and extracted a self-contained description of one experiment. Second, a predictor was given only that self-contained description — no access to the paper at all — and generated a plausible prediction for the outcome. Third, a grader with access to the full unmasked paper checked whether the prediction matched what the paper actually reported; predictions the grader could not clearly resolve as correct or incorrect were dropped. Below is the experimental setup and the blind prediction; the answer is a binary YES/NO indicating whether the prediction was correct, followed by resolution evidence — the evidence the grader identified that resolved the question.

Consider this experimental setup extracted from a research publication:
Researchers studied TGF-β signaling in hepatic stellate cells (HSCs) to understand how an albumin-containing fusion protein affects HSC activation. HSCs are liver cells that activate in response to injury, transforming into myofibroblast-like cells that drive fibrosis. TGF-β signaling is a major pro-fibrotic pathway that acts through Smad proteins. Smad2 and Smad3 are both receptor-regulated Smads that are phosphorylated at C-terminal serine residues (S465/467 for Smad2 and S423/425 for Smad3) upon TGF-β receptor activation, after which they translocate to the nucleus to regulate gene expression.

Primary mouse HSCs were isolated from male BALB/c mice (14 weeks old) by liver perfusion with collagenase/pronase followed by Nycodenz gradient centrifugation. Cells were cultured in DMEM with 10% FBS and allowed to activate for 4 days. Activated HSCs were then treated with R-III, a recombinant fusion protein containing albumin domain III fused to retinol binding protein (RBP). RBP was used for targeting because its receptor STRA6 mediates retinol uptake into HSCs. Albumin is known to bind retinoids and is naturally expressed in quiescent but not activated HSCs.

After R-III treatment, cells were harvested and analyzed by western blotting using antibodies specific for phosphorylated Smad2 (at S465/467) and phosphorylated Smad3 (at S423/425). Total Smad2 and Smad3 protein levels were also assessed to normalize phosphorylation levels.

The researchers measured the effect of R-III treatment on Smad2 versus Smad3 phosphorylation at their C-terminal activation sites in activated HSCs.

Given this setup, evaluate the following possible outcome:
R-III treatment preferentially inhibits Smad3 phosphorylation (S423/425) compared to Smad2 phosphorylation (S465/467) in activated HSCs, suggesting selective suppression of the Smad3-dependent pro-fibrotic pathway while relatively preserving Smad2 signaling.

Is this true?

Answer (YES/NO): NO